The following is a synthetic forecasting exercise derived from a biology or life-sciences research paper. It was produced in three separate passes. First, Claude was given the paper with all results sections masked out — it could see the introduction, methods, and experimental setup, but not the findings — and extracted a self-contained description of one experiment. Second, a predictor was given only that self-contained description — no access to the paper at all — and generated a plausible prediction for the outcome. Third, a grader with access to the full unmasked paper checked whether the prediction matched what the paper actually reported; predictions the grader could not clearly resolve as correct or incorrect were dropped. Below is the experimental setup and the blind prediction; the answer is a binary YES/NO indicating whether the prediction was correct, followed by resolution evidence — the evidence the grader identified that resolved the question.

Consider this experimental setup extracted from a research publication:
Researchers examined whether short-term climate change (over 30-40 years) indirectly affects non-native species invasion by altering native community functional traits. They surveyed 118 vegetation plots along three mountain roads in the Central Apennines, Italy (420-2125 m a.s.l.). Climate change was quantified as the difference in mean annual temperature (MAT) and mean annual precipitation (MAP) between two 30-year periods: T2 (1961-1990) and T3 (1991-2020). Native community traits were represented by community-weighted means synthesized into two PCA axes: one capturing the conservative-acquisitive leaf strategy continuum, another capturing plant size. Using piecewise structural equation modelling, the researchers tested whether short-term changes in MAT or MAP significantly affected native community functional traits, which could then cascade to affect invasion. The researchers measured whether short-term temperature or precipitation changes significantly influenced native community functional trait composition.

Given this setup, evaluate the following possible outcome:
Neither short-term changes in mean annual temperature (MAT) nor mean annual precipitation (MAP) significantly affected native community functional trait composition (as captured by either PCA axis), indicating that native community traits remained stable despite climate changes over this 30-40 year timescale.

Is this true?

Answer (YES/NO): YES